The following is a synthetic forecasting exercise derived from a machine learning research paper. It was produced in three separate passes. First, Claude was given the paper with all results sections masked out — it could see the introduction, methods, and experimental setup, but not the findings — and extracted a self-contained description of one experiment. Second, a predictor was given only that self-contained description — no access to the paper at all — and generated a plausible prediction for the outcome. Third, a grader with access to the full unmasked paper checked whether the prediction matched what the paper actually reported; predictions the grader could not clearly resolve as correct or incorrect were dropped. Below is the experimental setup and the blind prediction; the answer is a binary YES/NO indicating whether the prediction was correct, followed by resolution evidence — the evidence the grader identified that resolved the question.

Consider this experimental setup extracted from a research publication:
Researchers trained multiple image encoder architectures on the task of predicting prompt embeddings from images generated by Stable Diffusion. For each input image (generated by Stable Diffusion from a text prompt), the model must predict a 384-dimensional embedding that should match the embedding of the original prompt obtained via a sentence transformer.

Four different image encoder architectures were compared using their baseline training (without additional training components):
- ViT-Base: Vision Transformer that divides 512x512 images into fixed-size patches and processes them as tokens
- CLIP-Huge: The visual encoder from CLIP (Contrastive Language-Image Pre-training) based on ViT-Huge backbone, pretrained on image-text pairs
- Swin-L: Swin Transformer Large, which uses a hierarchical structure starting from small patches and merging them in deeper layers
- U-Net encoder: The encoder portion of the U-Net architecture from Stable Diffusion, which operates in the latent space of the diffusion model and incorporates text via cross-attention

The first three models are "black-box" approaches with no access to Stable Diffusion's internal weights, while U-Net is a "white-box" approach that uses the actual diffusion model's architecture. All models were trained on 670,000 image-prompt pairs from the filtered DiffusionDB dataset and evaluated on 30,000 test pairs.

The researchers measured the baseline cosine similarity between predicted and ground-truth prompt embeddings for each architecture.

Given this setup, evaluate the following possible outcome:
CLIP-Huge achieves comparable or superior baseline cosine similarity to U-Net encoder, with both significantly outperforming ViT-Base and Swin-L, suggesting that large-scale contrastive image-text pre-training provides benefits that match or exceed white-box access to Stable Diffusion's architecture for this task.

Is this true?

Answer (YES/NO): NO